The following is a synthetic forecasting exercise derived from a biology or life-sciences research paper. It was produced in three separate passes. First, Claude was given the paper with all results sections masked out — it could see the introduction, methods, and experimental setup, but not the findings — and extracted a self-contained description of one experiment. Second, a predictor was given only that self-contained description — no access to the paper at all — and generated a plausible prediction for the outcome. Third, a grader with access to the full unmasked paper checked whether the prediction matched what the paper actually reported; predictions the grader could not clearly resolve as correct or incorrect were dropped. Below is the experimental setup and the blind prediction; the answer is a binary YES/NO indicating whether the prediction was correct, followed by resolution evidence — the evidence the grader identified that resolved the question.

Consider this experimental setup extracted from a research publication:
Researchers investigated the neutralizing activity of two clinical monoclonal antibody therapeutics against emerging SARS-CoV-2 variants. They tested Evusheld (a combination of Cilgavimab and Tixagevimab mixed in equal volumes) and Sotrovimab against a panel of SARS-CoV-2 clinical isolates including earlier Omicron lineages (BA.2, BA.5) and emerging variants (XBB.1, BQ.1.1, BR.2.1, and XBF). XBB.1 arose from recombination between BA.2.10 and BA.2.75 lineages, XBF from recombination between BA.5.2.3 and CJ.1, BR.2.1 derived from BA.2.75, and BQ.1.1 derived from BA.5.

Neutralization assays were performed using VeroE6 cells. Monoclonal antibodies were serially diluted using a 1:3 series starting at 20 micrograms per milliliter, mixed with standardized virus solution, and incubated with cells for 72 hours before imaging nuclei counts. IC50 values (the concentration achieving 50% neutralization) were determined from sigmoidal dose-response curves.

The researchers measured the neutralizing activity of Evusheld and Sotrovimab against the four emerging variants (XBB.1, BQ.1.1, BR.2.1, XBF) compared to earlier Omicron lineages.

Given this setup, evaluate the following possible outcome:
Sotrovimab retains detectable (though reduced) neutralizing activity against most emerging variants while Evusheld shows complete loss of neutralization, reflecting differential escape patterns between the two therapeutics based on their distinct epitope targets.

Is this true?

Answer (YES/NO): NO